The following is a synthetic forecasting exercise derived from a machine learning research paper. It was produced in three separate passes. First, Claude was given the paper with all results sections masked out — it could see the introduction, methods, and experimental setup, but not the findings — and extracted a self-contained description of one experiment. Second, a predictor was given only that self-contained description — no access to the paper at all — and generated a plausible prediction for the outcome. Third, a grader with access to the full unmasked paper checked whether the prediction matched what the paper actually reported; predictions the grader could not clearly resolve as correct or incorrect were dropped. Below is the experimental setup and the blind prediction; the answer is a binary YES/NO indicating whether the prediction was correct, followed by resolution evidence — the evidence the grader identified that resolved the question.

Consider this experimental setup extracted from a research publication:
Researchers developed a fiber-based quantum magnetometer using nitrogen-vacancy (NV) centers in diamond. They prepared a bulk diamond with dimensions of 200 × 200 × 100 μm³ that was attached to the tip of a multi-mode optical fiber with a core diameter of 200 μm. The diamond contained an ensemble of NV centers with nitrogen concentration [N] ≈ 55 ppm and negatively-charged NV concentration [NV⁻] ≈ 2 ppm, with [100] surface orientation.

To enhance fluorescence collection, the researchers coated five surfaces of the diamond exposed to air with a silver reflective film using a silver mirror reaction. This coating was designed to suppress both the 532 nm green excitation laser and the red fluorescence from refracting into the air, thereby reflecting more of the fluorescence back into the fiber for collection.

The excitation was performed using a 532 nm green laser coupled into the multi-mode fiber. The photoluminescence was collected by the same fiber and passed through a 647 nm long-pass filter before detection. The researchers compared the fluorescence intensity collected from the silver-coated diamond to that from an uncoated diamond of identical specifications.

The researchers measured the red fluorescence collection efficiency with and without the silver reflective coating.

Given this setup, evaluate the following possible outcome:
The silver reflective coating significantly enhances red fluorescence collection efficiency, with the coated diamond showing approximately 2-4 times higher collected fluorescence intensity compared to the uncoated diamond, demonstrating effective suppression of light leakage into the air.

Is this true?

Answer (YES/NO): YES